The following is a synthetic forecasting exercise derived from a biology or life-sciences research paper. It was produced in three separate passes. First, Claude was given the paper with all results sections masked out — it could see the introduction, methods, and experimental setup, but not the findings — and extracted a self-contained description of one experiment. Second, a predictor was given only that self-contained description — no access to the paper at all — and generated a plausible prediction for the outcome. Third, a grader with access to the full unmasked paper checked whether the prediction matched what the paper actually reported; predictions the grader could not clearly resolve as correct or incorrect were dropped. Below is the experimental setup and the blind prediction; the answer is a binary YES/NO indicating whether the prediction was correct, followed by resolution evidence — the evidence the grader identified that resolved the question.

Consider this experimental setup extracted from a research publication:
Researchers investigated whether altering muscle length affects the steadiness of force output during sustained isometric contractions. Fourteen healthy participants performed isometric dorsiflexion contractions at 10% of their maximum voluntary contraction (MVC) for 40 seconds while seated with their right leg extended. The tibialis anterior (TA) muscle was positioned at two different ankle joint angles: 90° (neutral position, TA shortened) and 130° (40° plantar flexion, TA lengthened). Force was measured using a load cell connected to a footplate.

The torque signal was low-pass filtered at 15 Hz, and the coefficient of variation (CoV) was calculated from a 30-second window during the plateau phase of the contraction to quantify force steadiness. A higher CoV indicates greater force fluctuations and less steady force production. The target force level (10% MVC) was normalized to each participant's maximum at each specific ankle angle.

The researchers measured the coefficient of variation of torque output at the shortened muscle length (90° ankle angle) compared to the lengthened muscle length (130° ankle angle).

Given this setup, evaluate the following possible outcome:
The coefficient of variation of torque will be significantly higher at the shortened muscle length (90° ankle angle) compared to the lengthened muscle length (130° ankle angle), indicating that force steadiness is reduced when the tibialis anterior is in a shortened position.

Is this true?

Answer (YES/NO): NO